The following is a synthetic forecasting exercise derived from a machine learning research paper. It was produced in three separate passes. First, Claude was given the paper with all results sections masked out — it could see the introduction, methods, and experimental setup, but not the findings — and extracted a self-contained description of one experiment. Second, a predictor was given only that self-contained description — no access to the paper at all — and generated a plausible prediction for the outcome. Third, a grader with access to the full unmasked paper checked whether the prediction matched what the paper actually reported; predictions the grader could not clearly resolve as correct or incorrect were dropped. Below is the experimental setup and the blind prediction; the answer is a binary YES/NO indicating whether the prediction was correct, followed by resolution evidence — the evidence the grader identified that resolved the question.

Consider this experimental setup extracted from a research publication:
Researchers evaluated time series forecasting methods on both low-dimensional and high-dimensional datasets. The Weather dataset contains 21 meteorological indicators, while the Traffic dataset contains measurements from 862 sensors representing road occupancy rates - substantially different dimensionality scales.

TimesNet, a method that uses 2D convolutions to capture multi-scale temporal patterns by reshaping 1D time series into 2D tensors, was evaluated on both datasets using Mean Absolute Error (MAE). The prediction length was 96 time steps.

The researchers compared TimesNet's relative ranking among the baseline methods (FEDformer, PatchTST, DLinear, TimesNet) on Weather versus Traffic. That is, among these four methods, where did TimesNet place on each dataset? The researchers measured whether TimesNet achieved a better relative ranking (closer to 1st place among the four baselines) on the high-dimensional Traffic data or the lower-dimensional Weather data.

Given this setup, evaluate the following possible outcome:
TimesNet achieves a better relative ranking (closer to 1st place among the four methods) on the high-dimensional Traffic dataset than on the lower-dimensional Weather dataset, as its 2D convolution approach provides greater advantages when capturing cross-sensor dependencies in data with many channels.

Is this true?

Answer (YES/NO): YES